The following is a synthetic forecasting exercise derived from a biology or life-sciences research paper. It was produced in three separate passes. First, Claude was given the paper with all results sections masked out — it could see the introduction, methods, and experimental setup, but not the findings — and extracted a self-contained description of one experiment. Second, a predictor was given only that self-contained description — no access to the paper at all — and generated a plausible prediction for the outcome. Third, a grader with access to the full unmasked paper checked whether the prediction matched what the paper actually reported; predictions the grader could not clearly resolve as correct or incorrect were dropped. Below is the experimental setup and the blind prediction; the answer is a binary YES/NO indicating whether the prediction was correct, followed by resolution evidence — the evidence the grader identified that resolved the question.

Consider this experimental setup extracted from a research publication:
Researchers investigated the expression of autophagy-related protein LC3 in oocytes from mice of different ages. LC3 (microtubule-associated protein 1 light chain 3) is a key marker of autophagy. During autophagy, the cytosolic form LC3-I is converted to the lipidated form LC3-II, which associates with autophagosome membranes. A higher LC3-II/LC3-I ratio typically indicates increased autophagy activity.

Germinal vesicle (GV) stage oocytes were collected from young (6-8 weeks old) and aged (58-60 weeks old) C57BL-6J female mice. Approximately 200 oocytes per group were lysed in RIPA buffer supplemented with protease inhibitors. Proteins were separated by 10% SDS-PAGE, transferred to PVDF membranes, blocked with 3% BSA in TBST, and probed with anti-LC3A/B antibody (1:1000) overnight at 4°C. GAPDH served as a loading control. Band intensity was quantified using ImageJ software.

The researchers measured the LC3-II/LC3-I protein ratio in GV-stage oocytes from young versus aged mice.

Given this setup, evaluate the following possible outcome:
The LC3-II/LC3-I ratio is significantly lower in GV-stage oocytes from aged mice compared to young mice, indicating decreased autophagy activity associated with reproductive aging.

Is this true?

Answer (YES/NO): NO